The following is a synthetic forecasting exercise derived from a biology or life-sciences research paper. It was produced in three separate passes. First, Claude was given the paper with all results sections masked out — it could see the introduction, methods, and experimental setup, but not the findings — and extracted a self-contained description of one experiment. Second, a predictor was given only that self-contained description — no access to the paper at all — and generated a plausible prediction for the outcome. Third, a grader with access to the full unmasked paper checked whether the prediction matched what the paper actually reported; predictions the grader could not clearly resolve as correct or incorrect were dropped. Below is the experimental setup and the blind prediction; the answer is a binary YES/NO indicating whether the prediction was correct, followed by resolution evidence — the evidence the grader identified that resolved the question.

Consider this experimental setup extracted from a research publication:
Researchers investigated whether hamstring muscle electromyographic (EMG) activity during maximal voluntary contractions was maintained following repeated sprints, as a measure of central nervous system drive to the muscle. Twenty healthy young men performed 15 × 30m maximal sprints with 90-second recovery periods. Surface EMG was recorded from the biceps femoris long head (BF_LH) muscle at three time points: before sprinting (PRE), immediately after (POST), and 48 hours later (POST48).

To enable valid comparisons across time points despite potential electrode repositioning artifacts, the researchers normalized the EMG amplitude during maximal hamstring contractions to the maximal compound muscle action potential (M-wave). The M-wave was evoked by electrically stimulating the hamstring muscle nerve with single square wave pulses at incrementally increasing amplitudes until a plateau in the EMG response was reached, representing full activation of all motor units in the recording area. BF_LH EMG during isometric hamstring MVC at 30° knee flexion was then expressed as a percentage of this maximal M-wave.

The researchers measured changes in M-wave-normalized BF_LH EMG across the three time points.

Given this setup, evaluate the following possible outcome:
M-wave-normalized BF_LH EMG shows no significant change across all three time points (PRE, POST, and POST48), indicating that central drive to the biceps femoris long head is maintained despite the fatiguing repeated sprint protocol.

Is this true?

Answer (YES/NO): NO